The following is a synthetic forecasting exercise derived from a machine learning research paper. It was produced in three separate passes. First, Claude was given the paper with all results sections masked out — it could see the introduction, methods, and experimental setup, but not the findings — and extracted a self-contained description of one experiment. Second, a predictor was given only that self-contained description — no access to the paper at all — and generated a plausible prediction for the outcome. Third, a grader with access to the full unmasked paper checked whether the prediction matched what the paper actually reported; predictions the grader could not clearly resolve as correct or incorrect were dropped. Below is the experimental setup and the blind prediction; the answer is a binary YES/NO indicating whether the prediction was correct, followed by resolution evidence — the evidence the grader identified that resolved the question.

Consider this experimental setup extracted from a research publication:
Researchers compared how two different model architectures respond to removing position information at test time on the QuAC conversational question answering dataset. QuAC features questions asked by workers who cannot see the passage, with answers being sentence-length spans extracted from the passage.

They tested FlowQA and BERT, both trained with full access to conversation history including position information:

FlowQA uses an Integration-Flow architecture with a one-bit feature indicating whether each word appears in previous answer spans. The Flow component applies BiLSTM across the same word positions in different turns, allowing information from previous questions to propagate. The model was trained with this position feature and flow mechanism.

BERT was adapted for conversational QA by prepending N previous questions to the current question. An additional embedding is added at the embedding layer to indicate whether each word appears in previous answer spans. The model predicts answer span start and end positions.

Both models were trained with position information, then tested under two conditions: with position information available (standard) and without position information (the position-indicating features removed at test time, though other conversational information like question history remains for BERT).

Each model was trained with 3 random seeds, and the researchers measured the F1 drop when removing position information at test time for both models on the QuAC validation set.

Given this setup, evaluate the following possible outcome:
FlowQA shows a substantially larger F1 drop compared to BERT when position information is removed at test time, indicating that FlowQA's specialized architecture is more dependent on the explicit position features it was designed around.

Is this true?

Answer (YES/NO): YES